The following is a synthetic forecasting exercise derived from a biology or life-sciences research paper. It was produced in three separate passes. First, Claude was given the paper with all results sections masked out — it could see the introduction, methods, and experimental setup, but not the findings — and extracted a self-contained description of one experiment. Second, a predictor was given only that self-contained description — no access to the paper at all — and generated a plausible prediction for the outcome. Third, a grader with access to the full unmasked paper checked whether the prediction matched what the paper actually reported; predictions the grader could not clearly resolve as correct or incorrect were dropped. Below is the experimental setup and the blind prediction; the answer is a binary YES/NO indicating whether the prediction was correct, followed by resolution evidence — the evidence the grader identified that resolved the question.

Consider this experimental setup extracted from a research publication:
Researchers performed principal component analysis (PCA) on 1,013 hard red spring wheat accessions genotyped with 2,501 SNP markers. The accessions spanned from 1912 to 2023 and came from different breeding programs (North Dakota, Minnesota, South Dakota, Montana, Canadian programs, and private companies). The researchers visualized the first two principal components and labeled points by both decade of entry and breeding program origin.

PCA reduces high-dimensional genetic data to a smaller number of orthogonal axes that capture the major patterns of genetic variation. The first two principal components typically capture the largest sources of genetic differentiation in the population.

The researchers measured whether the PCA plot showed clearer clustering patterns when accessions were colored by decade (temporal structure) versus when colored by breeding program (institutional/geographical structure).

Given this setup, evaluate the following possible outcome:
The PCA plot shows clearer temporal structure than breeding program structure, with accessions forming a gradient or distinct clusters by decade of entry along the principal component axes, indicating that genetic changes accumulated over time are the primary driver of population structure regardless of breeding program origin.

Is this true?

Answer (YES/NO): YES